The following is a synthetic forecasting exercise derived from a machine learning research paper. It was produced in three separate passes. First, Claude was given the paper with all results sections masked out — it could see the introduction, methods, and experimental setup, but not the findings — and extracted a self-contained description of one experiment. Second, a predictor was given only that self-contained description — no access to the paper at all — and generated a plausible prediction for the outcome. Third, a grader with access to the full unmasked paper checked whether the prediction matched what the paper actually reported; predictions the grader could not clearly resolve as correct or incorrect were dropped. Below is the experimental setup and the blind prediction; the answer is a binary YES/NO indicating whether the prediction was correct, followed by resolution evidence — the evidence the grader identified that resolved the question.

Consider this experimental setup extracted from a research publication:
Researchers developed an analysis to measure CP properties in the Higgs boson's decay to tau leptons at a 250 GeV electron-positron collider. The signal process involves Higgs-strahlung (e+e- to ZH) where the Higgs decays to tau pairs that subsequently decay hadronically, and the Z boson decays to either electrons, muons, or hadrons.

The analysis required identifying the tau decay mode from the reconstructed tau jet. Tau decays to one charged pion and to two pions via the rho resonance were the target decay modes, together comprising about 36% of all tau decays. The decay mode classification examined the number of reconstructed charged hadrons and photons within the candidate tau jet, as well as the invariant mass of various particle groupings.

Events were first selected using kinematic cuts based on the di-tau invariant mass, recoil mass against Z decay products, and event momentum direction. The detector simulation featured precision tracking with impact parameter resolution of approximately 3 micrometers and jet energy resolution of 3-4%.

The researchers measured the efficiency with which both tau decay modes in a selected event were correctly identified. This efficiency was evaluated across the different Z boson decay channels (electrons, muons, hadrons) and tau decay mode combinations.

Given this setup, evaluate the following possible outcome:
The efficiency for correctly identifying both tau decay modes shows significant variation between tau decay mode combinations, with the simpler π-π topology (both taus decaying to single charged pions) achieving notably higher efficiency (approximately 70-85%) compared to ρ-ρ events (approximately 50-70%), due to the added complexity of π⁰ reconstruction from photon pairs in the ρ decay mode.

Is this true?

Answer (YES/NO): NO